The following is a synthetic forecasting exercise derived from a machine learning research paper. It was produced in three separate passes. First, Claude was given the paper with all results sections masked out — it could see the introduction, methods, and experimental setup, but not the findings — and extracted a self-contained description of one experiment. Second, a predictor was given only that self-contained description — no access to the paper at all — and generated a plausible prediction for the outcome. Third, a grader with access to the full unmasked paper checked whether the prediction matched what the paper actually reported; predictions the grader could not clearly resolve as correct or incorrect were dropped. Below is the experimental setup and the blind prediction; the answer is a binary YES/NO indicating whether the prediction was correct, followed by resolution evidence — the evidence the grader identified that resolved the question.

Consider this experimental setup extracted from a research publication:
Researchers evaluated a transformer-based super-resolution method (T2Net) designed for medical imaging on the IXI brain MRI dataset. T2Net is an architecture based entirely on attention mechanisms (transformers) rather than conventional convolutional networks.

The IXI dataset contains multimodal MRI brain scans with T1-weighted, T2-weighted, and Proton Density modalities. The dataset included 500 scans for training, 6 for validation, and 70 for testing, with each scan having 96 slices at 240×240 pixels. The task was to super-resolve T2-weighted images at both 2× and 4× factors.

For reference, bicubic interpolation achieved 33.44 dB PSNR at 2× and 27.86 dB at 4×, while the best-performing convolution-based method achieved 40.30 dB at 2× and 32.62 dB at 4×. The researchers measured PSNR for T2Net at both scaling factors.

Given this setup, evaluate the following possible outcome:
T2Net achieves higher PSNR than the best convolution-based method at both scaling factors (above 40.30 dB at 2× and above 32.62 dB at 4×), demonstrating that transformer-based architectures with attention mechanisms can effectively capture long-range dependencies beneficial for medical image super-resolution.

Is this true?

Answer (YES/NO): NO